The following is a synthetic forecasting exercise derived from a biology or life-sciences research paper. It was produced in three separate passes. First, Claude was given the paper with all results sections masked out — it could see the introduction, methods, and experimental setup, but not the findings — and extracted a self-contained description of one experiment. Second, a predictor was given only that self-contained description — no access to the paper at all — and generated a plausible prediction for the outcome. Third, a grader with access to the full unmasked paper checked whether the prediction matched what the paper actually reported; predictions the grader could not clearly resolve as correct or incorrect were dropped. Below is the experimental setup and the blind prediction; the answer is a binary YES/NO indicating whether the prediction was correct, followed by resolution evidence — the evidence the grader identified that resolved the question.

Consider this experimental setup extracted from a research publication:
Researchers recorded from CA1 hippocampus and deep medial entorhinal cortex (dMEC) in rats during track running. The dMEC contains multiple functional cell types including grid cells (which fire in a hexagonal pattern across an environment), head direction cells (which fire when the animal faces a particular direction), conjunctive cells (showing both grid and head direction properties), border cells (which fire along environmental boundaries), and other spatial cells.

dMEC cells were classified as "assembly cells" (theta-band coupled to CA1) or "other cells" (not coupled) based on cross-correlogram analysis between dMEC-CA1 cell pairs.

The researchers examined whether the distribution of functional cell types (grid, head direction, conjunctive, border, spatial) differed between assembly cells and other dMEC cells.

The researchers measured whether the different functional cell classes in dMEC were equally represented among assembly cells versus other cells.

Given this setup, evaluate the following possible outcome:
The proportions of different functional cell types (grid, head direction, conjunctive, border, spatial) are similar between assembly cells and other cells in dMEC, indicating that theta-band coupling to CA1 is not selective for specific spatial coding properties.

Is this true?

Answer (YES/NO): YES